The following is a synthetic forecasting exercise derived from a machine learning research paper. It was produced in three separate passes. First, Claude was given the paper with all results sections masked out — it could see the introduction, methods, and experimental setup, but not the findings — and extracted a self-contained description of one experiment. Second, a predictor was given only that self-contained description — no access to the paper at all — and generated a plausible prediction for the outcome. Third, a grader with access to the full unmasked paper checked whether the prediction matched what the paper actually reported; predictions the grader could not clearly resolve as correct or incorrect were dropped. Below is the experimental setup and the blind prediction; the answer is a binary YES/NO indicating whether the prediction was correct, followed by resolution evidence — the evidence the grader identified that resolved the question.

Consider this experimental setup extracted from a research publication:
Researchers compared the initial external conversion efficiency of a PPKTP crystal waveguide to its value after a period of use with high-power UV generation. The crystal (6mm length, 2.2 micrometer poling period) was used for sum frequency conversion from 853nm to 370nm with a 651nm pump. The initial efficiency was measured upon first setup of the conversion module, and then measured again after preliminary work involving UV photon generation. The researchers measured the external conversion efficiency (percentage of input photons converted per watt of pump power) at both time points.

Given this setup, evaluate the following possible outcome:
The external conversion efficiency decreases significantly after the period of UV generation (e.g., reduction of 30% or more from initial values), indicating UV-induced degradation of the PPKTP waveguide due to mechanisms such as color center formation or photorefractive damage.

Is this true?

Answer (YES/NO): YES